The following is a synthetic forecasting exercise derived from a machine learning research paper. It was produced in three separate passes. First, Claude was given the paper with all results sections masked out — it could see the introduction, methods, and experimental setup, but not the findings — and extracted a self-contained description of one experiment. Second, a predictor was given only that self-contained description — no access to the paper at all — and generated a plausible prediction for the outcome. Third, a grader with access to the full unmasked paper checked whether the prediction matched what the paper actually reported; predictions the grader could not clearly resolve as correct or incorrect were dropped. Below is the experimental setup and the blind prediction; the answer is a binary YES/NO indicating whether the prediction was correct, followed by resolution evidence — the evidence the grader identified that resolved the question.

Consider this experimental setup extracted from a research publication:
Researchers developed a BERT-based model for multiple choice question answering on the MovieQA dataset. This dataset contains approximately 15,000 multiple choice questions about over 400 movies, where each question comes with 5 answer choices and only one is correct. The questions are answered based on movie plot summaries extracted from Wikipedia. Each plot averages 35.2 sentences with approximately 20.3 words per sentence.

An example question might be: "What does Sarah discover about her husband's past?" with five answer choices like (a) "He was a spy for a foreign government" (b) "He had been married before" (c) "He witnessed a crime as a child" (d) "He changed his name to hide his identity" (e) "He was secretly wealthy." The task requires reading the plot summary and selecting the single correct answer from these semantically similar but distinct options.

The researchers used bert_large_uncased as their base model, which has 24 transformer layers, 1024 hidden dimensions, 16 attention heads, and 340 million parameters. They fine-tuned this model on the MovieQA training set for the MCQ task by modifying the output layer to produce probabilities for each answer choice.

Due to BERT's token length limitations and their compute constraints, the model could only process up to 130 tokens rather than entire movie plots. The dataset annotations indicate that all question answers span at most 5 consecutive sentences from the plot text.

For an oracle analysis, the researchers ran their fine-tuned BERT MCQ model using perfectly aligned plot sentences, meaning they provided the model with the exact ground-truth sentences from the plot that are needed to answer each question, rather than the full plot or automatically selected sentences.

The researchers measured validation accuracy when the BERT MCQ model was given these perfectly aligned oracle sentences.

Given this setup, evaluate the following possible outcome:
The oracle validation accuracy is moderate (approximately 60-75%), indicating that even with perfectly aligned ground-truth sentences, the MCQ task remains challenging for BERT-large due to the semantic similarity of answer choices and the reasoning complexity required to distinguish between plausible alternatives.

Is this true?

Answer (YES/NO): NO